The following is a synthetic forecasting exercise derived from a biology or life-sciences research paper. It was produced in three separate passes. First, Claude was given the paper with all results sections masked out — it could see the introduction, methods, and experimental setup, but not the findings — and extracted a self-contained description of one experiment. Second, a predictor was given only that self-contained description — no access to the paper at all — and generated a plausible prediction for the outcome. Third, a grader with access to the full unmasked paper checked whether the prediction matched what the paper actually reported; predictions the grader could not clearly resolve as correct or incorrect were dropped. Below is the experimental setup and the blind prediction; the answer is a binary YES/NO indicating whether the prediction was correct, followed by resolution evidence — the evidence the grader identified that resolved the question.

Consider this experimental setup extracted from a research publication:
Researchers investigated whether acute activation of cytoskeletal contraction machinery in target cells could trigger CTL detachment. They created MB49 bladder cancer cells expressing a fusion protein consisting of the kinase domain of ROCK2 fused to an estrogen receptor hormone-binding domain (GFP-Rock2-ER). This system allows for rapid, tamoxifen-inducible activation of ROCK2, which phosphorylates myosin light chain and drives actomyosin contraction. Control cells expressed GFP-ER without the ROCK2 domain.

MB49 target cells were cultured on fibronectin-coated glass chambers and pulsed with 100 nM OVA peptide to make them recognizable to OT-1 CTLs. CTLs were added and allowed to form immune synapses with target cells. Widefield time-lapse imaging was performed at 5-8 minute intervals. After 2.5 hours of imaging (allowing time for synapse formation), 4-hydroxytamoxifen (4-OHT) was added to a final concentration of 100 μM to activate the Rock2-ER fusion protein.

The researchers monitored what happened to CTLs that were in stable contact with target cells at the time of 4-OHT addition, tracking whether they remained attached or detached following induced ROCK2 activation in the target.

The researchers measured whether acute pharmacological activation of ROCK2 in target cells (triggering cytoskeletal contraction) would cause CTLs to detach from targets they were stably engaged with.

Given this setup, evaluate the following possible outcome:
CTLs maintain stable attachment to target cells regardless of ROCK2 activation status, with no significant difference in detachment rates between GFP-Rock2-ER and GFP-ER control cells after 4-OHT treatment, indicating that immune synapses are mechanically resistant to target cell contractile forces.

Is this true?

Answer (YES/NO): NO